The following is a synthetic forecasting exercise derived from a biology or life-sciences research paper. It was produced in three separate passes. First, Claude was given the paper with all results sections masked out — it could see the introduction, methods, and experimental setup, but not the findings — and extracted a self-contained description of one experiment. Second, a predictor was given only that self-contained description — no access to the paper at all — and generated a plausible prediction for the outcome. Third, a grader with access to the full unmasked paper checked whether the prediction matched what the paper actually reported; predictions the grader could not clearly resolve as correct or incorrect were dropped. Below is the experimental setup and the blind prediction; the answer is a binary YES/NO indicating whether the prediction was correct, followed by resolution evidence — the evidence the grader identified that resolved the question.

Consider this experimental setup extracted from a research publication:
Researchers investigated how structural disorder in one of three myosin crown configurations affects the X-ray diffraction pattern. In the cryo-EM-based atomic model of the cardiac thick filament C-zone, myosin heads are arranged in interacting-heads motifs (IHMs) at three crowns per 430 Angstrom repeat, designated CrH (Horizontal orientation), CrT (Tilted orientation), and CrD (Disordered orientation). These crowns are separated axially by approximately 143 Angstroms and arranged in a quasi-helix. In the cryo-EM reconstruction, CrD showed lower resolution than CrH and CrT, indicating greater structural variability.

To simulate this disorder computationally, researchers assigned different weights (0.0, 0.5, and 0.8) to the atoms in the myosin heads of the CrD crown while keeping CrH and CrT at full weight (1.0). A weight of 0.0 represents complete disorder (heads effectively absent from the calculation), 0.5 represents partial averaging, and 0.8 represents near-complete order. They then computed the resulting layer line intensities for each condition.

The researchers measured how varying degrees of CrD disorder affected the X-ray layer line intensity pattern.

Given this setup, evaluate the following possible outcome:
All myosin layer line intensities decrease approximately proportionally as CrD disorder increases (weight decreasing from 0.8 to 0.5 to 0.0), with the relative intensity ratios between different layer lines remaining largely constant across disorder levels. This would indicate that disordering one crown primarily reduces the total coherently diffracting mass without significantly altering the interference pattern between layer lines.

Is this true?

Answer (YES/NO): NO